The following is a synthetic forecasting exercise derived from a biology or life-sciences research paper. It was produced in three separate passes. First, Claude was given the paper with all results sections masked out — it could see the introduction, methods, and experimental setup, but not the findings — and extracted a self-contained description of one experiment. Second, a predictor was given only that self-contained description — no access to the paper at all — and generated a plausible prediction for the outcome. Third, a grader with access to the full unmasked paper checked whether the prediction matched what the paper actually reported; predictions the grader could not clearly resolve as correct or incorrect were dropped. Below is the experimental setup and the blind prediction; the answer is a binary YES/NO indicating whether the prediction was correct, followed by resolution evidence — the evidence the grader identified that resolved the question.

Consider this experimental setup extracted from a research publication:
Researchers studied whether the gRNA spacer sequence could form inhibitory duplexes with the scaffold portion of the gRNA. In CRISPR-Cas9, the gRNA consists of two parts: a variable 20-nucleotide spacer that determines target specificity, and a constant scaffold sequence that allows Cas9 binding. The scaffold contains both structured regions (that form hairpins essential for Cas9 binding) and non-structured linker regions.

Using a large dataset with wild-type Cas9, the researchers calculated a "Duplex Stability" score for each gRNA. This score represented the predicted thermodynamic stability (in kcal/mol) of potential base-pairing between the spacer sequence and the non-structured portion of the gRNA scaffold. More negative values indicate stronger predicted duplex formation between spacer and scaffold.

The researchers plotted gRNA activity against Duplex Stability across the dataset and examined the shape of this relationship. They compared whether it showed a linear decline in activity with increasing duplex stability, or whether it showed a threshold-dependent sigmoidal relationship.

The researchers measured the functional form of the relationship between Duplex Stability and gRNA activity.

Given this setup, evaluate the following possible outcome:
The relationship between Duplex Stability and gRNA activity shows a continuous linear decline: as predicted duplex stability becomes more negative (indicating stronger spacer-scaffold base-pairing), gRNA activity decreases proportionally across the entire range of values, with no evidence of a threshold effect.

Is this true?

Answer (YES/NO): NO